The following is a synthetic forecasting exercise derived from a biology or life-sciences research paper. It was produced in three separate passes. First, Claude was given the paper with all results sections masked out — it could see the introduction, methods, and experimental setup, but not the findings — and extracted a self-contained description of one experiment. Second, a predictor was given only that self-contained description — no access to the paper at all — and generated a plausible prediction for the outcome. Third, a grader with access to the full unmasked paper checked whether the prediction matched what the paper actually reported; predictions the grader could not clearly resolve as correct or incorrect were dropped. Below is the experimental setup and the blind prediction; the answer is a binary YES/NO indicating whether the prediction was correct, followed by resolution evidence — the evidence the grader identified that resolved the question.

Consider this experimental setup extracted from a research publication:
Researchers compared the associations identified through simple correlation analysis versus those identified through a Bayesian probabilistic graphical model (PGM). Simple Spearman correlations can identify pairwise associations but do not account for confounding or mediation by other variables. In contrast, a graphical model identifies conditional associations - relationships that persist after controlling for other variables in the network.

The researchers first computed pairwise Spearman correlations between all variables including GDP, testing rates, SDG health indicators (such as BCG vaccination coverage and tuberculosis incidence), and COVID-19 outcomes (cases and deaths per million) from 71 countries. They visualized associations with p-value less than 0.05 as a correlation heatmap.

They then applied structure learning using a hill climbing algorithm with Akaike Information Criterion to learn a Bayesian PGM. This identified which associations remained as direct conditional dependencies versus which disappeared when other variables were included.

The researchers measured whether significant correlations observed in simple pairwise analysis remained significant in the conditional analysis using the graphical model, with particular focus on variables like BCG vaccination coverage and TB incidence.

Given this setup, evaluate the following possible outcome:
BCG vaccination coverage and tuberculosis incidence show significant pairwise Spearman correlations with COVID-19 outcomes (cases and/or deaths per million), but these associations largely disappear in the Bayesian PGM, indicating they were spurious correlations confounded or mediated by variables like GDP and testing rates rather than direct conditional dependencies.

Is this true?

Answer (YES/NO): NO